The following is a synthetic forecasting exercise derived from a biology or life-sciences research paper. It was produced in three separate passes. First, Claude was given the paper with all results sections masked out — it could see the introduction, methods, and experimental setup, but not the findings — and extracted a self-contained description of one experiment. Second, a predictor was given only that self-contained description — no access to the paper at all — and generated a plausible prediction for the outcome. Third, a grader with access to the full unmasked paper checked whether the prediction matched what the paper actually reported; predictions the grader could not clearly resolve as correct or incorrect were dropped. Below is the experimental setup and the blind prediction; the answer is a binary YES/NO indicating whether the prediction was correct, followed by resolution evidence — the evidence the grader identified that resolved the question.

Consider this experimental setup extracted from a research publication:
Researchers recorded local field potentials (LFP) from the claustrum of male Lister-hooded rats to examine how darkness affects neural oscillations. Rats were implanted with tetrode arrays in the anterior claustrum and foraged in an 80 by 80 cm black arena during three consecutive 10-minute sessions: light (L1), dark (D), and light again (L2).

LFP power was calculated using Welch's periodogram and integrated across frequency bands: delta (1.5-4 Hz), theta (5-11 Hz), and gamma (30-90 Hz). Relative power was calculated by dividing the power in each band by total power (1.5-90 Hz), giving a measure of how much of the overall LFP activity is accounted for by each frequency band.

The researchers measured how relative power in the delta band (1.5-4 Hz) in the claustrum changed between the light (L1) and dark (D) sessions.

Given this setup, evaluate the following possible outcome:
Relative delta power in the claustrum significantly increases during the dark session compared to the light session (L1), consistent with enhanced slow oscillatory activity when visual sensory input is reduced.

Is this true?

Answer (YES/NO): NO